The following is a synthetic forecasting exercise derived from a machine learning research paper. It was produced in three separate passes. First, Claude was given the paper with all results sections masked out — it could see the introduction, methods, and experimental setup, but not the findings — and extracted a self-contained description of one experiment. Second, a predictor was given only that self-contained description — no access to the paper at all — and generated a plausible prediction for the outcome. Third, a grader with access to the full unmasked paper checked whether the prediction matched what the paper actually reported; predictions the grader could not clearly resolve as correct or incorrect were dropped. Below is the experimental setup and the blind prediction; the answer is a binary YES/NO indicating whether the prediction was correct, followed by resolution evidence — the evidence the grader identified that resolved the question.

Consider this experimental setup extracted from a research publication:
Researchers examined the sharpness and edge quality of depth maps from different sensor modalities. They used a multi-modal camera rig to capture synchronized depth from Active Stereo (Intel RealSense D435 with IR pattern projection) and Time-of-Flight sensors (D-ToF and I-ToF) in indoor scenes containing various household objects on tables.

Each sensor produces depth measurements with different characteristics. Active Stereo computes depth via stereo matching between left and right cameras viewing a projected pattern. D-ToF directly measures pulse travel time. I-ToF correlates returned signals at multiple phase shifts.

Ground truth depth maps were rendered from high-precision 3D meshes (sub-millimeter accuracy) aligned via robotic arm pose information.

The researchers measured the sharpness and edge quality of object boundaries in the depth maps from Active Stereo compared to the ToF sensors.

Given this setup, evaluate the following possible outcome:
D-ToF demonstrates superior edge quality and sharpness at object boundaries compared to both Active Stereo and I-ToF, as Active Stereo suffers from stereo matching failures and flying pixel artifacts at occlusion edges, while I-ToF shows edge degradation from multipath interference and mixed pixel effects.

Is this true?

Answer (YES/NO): NO